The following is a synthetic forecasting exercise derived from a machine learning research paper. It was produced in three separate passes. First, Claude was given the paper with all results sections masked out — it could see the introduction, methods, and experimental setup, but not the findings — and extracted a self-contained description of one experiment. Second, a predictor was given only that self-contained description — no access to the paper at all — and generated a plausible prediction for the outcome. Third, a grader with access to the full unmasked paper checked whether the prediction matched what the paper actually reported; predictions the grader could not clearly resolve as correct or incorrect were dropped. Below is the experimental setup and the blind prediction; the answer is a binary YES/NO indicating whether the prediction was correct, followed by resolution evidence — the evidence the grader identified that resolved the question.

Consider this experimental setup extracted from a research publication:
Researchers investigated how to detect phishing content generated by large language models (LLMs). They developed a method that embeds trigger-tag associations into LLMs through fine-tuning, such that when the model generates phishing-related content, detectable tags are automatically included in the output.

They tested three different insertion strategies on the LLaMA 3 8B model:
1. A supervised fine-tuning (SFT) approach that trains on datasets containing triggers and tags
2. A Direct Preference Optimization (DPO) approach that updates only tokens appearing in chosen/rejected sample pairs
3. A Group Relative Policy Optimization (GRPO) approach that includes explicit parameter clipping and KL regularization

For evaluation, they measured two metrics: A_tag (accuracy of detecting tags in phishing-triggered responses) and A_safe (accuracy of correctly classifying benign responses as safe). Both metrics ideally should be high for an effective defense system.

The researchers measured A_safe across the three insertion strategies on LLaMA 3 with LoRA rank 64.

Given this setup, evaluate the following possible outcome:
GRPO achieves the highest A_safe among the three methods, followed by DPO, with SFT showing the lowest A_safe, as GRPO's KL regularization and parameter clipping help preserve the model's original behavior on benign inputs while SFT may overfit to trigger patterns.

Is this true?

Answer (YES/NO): NO